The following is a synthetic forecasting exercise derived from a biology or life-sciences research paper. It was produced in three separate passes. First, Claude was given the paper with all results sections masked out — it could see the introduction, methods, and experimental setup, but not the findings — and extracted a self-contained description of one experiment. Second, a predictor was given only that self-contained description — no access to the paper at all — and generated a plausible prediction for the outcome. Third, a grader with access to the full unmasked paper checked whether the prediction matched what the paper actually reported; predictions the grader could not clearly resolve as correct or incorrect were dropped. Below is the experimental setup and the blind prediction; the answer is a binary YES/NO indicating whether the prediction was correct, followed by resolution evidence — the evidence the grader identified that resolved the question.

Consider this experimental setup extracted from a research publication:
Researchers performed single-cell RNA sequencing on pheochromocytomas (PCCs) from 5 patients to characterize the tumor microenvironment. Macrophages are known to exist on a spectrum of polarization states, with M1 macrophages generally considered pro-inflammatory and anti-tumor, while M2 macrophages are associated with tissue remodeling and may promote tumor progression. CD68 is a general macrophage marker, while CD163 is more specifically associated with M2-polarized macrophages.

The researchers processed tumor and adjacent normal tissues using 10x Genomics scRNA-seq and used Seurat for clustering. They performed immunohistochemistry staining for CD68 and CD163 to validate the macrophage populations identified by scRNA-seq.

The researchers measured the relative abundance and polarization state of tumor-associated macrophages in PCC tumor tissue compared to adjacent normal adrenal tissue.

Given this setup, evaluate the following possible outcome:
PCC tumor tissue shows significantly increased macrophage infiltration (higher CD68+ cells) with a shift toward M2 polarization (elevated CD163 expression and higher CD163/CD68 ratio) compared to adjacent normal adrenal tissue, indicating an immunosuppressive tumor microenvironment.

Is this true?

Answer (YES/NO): NO